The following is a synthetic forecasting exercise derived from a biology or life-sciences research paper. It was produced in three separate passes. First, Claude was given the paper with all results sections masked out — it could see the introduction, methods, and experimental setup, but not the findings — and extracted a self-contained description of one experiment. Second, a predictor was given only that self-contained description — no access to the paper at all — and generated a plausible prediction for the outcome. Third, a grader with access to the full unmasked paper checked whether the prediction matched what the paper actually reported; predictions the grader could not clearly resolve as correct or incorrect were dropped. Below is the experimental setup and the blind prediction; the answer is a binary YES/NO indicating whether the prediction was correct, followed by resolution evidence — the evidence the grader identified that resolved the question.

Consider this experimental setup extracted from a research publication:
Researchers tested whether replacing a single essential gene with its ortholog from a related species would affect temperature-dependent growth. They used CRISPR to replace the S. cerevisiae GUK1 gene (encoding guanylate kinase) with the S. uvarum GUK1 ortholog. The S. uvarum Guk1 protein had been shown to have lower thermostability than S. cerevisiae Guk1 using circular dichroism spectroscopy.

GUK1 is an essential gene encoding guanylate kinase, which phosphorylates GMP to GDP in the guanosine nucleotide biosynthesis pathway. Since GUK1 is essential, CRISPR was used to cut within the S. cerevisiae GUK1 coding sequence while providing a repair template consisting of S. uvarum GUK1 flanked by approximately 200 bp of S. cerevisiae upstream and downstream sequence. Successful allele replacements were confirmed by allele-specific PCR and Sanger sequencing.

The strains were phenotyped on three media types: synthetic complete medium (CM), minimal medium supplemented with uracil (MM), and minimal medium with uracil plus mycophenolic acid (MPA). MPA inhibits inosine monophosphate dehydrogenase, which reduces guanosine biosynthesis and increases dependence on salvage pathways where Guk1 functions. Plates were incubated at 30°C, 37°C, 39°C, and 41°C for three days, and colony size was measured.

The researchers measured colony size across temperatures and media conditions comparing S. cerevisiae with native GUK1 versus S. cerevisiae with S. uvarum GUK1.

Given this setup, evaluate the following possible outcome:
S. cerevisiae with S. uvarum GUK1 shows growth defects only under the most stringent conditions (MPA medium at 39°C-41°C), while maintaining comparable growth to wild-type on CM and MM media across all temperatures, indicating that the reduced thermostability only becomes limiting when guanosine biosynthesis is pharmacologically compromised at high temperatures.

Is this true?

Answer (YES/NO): NO